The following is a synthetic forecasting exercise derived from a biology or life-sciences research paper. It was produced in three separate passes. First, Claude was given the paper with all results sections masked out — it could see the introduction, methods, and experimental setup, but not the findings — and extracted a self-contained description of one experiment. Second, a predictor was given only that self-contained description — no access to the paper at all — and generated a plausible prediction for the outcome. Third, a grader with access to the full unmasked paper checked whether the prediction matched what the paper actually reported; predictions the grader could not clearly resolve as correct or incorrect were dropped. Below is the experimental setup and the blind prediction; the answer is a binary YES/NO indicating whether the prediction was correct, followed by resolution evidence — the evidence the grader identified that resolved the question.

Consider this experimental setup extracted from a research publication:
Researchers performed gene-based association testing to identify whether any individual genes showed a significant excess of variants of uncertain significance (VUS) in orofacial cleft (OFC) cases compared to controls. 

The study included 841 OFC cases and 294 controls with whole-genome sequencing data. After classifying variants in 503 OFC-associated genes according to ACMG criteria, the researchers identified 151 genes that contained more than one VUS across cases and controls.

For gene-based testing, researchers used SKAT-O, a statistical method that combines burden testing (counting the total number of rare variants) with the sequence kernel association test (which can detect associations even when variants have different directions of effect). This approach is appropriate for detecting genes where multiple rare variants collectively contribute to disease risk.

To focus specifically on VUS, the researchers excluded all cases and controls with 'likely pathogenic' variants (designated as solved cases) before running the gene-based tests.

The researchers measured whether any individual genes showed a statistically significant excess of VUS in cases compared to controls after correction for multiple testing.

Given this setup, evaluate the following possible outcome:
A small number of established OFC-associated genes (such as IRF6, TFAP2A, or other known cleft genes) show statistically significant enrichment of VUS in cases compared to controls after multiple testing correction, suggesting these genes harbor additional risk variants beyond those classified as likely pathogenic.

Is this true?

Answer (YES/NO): NO